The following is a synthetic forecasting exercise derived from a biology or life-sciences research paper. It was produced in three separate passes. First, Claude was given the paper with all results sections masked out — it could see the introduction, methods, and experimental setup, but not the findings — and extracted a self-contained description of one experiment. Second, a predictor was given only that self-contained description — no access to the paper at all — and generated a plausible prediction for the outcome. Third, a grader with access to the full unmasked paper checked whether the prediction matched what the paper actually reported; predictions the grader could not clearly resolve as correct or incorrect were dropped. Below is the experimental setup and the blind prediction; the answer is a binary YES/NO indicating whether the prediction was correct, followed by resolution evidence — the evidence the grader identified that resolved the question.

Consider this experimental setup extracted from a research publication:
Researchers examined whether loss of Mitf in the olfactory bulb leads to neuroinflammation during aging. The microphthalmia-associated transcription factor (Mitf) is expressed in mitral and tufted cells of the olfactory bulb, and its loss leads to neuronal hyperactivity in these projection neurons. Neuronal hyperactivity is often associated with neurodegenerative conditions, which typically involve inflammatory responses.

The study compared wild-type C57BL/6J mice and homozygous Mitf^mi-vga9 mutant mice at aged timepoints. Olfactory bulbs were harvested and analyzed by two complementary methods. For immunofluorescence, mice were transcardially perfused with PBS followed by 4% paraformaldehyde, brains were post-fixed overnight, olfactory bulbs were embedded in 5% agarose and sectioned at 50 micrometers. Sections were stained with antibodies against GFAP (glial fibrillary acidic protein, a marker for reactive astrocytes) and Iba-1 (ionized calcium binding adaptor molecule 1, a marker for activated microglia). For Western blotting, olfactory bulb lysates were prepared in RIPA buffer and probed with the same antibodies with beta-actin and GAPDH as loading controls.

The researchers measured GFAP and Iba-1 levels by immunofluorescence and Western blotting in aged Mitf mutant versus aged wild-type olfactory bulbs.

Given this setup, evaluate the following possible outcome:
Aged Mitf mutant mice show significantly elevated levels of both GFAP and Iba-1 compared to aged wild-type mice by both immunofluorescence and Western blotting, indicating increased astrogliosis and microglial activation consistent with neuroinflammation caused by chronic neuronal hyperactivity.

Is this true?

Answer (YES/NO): NO